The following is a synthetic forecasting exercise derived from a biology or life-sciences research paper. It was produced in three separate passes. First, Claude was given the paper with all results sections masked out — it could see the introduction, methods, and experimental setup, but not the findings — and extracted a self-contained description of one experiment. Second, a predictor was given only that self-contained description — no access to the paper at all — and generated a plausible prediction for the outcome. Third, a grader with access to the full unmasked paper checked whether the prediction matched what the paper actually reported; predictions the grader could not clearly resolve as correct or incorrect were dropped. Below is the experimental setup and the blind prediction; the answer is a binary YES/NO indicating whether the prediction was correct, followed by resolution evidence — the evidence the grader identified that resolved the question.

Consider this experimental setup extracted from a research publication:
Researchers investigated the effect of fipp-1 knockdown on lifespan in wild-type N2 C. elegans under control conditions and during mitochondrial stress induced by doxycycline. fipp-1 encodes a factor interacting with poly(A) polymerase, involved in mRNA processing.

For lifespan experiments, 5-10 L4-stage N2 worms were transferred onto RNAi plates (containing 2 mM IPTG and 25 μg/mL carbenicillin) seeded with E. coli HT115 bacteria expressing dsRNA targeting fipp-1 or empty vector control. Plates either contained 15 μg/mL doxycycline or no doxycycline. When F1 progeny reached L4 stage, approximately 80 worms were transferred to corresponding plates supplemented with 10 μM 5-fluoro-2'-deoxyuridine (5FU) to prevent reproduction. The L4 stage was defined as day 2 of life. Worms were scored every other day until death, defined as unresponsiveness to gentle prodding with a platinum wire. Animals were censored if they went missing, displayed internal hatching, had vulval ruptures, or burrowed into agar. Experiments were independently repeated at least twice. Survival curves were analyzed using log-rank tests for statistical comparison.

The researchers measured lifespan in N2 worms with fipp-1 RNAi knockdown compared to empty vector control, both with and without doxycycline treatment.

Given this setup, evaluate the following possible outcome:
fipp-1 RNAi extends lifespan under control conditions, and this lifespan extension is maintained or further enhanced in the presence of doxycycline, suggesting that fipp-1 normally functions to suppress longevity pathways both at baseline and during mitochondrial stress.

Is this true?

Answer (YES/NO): NO